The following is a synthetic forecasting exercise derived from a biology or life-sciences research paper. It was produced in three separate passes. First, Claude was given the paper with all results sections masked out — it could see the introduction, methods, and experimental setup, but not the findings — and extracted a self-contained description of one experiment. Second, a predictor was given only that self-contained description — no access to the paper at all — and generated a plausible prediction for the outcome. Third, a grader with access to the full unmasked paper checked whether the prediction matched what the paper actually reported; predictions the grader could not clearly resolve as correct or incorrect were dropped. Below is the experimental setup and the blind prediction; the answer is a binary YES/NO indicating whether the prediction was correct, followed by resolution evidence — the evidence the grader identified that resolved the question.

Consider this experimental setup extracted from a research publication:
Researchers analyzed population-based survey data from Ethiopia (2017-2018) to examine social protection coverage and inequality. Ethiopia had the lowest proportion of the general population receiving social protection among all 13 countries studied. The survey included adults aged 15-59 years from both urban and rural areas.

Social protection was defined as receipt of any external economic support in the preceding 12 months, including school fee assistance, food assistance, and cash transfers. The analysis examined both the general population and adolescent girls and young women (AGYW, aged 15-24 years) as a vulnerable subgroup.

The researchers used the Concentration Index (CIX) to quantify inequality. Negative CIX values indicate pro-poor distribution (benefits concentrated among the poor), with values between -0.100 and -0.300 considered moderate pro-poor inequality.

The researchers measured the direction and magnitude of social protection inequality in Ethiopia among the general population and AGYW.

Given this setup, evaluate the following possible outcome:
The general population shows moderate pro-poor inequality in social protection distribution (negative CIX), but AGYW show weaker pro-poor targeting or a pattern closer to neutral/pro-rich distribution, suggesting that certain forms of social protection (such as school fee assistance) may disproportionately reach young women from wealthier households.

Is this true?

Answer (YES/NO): NO